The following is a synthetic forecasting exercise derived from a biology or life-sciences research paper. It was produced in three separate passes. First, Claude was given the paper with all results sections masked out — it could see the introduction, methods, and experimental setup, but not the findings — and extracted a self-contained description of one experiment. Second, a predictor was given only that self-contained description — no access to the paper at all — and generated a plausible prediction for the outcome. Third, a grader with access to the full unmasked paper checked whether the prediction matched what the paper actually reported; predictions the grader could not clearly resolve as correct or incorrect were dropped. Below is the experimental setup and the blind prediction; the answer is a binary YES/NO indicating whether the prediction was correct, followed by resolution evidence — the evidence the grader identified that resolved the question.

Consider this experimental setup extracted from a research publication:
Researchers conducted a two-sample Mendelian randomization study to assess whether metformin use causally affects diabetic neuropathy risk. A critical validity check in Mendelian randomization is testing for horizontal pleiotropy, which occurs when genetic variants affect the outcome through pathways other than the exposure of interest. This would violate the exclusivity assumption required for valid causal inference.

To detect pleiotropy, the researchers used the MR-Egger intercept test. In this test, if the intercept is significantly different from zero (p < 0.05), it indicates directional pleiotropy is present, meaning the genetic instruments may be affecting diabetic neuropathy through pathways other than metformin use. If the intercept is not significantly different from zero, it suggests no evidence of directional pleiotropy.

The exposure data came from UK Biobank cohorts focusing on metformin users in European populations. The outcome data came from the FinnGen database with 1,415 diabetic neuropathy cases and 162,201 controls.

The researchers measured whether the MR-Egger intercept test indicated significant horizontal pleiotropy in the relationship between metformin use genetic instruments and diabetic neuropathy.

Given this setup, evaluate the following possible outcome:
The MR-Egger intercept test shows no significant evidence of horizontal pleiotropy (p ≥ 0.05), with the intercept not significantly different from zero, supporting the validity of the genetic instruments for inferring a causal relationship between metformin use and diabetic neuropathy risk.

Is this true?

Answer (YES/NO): YES